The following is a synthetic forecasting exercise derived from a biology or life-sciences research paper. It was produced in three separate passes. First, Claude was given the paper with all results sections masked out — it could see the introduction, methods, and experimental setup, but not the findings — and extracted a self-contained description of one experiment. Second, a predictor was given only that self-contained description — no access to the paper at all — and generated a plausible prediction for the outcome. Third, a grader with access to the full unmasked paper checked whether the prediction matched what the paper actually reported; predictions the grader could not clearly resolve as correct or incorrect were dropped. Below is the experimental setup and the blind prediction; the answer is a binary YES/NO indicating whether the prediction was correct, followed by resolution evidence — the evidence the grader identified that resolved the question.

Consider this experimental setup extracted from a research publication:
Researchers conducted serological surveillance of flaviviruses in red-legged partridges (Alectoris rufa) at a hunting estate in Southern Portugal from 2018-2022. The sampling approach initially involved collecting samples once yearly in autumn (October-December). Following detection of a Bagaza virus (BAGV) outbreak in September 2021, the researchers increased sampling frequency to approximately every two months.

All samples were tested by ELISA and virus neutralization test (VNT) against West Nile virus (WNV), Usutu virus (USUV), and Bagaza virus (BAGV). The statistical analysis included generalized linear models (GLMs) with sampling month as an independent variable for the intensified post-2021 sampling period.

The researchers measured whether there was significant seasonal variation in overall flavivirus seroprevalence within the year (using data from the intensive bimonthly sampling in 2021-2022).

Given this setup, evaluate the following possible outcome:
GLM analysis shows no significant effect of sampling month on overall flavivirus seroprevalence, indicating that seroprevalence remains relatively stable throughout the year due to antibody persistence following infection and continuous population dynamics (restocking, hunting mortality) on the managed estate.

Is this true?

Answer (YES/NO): YES